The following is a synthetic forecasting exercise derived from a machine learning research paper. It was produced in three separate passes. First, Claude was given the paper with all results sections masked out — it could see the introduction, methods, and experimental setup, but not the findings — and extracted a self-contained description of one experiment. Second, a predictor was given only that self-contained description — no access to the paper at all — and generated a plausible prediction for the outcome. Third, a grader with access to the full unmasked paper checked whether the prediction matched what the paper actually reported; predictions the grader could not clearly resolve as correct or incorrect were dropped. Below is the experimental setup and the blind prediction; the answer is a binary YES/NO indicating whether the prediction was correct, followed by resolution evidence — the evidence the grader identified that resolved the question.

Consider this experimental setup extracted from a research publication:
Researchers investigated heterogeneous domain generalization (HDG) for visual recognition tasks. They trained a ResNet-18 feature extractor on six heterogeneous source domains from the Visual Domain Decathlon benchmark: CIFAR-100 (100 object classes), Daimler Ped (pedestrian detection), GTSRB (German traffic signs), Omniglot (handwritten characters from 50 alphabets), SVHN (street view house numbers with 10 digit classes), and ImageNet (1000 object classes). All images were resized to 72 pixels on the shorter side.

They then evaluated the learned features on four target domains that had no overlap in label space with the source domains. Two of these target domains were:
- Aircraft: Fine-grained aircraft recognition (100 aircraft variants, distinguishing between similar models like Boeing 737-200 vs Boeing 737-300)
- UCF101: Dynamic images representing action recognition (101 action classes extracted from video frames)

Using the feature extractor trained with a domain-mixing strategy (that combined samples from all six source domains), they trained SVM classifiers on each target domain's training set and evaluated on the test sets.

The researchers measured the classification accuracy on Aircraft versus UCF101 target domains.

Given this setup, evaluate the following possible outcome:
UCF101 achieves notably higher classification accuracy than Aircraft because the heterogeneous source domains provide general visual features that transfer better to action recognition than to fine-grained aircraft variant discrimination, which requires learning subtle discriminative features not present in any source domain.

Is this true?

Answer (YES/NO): YES